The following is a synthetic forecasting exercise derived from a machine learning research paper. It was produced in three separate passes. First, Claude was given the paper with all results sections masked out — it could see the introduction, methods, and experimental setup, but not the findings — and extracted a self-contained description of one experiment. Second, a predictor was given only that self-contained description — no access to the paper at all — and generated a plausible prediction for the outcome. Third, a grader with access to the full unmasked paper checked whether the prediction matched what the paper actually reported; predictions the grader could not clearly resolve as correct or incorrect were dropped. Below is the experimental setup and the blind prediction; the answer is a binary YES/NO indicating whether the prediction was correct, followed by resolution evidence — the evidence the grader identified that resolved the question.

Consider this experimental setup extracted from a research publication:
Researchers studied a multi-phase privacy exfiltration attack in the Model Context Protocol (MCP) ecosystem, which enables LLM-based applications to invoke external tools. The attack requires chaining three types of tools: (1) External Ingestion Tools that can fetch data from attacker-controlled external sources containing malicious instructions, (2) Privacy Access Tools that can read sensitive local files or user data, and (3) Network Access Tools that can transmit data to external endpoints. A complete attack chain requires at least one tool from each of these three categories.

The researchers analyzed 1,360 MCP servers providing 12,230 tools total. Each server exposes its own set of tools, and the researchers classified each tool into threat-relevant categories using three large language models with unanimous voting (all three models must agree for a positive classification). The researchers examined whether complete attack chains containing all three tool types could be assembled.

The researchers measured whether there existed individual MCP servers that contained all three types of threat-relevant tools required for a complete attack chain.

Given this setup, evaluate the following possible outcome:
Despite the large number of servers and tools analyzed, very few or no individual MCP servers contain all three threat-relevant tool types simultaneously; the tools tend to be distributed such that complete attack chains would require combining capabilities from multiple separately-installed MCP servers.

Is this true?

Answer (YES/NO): NO